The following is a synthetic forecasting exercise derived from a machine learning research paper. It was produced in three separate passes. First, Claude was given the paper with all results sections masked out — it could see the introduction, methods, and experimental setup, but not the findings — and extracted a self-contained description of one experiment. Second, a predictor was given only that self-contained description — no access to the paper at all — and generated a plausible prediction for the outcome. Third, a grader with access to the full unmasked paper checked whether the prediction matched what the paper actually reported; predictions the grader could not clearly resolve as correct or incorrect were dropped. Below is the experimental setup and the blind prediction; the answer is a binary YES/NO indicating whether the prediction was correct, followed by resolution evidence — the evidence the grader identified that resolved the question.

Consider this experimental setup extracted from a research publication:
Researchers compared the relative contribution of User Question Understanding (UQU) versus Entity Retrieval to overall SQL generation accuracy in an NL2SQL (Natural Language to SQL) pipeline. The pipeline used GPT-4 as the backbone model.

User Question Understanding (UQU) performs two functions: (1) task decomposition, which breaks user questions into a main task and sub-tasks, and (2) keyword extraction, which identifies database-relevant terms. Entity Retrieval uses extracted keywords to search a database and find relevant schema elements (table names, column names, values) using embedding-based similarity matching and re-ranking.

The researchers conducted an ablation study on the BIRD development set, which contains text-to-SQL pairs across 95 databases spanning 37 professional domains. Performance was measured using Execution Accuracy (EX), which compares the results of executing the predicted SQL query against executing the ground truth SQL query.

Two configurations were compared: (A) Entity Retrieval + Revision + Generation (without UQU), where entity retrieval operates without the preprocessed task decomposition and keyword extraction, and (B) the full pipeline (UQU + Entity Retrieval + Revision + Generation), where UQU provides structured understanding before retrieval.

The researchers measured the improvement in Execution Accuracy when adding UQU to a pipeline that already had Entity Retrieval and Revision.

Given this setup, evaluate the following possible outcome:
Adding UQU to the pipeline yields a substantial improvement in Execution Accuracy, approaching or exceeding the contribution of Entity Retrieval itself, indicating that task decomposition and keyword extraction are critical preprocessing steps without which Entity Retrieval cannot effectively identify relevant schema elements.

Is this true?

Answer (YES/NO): YES